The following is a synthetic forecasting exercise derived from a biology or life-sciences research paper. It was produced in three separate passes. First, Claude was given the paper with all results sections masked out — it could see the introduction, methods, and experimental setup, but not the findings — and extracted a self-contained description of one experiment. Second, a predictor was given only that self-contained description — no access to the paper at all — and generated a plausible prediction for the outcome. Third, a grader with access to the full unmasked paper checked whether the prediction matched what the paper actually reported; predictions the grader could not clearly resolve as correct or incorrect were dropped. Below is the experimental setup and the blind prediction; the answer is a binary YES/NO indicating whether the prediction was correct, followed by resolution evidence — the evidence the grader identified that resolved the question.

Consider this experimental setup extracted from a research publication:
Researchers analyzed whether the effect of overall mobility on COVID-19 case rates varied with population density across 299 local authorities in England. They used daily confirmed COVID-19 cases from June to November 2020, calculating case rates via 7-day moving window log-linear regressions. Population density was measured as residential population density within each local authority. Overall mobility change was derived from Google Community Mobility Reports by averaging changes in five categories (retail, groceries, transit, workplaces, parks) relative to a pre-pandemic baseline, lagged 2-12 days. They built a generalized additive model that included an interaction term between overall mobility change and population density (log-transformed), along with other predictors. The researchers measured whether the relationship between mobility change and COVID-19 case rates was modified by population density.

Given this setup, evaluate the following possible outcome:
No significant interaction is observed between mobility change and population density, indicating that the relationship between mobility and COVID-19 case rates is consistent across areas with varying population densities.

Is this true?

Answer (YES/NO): YES